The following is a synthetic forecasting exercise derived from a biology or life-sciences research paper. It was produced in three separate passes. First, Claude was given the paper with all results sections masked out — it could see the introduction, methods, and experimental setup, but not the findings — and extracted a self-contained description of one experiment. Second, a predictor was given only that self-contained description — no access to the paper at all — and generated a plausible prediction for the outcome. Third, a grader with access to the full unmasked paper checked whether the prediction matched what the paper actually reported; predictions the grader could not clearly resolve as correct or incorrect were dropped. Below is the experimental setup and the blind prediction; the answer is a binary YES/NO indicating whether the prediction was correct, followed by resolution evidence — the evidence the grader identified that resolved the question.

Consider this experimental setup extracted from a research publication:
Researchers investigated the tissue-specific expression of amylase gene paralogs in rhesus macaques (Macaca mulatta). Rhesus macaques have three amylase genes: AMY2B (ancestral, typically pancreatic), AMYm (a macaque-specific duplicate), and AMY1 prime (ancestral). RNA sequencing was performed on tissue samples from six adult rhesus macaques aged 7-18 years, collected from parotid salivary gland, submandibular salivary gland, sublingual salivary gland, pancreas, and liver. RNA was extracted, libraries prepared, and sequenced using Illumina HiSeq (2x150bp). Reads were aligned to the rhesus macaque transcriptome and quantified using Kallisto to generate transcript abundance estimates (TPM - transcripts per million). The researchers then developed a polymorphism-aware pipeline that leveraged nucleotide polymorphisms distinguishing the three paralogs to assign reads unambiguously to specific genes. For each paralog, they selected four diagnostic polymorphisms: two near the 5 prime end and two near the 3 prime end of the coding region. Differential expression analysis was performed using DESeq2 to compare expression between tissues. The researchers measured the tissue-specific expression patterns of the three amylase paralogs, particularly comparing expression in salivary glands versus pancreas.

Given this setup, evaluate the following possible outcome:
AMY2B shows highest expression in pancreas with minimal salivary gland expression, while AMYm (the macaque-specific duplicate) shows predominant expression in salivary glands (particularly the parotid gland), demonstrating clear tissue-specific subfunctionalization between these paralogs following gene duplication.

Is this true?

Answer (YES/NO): NO